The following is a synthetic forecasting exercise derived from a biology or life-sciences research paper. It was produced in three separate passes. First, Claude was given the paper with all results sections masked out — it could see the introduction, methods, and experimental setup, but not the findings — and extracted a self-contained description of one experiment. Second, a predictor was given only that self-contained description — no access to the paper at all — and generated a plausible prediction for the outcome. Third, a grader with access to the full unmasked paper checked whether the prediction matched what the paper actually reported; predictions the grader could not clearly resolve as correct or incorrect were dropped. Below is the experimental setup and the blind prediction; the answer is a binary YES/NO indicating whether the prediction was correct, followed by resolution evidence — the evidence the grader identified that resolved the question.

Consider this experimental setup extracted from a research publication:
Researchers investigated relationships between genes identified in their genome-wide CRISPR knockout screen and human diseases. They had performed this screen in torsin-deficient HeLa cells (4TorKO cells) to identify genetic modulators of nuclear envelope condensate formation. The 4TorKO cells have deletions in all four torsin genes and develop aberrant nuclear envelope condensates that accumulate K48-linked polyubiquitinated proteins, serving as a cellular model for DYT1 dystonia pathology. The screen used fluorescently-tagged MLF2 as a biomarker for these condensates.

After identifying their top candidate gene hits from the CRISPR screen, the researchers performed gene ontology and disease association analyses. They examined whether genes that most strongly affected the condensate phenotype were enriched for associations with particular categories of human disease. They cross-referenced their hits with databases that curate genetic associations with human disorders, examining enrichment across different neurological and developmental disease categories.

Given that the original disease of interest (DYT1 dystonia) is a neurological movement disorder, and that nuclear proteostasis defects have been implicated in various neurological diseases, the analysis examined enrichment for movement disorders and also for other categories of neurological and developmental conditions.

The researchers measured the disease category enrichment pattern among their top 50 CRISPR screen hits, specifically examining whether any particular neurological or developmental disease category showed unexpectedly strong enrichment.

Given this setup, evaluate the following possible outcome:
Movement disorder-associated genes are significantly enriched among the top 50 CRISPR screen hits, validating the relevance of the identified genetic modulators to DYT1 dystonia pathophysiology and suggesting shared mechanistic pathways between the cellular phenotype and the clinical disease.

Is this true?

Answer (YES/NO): NO